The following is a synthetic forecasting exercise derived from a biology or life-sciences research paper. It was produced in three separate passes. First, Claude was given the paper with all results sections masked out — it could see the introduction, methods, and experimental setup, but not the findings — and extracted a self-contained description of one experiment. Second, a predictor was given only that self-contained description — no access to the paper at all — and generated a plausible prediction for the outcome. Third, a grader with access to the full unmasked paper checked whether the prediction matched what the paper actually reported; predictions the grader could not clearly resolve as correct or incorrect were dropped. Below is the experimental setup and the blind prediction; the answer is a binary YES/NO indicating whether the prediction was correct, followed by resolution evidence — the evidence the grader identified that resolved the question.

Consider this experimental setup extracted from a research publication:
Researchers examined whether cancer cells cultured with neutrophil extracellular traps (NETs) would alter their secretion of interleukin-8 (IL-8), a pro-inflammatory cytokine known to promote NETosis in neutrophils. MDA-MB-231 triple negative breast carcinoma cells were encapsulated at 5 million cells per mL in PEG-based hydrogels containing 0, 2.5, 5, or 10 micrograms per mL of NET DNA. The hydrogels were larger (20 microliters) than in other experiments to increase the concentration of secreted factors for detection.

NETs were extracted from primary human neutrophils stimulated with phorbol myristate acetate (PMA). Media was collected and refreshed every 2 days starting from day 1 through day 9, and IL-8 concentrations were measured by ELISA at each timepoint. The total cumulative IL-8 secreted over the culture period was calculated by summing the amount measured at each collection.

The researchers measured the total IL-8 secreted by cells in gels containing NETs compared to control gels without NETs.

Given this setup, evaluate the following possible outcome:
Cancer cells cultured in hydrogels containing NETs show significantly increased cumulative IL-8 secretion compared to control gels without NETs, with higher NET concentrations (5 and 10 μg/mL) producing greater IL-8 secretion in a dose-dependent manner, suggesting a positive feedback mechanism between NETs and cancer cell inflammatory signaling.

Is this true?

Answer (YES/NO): YES